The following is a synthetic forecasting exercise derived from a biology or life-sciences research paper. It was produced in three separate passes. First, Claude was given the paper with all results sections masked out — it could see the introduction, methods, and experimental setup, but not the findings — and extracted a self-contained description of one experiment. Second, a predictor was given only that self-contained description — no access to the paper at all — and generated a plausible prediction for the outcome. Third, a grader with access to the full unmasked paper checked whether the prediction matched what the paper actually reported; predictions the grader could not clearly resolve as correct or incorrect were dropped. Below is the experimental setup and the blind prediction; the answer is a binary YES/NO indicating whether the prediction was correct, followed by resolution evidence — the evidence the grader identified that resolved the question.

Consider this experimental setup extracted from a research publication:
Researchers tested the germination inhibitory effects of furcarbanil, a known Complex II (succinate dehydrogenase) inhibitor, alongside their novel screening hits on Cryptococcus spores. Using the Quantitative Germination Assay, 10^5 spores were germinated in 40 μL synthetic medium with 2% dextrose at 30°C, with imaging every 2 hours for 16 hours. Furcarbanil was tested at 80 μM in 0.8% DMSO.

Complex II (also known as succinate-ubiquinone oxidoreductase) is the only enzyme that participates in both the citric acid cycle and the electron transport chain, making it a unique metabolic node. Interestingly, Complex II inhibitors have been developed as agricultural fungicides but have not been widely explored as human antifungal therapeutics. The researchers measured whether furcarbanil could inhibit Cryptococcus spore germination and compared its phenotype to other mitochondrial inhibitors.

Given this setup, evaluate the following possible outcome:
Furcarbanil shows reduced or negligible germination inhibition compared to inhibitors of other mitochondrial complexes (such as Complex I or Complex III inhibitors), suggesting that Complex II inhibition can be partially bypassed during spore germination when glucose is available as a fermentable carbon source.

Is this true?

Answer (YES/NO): NO